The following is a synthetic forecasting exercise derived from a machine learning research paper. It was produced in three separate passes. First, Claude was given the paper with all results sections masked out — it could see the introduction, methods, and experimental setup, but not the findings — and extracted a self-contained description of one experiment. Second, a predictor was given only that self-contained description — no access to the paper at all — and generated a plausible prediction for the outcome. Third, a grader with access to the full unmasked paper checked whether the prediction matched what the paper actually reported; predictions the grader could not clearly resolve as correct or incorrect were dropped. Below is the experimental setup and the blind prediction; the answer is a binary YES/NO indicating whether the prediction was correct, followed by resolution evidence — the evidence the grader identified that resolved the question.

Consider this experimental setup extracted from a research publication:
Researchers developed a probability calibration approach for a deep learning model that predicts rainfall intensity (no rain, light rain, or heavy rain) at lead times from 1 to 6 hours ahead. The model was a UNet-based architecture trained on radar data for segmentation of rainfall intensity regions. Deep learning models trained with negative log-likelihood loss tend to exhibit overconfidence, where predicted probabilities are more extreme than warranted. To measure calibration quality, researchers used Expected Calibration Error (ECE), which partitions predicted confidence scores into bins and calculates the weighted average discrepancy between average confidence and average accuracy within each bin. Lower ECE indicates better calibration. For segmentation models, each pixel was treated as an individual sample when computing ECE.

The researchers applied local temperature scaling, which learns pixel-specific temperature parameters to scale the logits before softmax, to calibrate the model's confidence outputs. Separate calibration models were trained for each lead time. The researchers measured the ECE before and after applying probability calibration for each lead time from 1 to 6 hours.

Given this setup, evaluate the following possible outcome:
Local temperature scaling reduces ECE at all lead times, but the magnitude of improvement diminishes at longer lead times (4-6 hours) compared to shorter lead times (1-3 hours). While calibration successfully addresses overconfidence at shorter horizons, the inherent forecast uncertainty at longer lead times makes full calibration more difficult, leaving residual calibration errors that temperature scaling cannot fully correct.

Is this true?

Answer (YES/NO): NO